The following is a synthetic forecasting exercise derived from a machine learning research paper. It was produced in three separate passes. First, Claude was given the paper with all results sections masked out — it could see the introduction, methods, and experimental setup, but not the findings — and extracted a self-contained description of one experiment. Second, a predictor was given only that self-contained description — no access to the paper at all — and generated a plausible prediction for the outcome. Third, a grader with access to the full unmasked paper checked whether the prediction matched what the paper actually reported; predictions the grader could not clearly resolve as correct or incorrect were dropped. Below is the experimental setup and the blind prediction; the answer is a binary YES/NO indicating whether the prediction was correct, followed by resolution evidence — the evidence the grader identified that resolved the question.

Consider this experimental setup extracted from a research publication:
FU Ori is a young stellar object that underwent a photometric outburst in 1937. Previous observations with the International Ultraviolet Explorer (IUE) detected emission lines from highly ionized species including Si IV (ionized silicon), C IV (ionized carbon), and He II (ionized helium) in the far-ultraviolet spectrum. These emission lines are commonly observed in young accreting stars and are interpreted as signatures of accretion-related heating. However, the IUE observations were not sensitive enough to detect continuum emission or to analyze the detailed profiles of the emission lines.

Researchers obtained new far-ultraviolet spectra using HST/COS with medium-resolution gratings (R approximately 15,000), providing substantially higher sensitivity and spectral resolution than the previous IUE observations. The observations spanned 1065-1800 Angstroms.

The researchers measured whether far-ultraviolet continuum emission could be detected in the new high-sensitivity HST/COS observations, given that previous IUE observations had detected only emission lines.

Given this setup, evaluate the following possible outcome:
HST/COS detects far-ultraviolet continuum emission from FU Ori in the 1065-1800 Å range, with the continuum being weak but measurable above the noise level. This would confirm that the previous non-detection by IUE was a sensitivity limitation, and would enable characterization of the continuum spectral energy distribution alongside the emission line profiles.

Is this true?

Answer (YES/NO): NO